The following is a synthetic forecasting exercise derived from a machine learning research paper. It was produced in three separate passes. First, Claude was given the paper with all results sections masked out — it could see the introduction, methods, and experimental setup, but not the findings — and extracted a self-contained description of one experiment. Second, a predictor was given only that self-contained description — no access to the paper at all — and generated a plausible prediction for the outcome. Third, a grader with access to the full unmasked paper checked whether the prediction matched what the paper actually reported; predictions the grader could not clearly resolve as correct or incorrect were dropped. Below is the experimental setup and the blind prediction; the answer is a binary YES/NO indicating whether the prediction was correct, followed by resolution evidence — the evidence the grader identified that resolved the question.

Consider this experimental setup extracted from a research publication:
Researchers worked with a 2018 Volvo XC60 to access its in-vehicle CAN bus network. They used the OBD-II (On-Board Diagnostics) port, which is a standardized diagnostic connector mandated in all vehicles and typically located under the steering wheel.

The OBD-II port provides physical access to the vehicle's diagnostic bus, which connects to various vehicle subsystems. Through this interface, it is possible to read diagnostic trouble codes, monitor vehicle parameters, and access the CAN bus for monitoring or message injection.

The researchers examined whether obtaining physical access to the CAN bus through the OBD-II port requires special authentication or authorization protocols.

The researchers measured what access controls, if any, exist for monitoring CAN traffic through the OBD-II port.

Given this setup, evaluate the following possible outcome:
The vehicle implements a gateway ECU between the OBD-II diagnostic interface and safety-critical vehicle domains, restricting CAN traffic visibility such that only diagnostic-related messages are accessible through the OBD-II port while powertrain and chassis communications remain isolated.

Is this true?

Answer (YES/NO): NO